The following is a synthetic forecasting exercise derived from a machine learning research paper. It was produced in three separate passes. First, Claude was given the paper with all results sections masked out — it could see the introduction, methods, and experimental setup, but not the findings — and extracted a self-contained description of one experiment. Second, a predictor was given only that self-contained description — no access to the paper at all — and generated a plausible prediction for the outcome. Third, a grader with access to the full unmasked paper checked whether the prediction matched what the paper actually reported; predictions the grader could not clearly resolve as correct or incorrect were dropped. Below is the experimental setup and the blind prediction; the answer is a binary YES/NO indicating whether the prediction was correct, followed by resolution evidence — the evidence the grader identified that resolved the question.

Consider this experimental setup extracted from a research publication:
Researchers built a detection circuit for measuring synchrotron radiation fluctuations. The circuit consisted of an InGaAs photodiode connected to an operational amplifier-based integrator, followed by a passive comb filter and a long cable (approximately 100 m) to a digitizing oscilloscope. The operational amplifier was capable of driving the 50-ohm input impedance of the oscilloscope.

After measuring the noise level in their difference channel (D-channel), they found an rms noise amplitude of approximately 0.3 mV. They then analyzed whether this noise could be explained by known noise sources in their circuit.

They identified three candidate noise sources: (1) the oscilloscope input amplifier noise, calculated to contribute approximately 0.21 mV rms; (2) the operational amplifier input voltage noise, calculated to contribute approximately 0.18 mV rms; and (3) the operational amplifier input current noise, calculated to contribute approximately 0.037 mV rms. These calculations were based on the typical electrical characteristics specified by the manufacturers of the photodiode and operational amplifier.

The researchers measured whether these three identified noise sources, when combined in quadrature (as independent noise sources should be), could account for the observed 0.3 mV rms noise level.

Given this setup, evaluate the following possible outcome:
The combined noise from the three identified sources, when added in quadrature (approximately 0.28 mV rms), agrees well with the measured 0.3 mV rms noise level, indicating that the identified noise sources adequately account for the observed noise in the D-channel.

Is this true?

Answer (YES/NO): YES